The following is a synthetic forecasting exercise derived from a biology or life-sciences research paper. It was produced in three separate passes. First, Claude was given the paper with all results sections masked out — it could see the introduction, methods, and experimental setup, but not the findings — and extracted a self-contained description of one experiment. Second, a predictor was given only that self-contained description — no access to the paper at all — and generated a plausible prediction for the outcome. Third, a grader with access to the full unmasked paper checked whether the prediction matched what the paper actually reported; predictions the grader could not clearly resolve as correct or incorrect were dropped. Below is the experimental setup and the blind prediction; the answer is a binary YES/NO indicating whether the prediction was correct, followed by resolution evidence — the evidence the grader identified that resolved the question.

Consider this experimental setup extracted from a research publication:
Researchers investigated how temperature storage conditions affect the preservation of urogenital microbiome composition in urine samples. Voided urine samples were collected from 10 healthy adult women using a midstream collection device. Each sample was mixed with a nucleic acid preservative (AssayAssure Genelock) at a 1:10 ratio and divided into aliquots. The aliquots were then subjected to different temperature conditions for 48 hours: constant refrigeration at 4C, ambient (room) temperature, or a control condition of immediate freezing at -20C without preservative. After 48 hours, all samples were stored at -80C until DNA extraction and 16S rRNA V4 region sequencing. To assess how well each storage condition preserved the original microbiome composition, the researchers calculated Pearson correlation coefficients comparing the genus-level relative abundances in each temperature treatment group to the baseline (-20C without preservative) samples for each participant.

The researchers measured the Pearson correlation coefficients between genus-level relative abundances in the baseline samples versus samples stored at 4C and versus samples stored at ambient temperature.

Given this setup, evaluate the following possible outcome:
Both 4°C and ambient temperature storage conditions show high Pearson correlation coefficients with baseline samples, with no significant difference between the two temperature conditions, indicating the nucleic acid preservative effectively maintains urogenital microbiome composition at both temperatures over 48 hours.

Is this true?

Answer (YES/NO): NO